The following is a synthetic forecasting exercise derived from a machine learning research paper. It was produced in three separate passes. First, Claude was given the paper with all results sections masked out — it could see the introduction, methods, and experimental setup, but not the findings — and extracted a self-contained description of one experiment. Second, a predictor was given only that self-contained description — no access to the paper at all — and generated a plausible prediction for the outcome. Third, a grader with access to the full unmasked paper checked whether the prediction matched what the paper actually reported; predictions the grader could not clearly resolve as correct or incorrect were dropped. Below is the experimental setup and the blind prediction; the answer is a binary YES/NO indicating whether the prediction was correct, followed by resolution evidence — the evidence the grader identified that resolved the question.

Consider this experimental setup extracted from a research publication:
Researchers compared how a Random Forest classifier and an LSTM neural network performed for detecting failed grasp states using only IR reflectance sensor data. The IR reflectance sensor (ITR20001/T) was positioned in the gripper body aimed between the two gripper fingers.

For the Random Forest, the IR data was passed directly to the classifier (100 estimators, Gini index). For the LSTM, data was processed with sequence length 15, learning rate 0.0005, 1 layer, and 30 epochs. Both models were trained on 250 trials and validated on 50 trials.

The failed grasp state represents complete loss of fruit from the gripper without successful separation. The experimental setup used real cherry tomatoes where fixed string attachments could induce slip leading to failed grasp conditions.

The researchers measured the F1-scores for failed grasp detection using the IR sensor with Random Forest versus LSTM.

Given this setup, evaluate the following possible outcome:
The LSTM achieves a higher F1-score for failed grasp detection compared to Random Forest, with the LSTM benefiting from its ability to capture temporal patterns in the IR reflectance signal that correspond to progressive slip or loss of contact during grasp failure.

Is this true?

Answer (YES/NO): NO